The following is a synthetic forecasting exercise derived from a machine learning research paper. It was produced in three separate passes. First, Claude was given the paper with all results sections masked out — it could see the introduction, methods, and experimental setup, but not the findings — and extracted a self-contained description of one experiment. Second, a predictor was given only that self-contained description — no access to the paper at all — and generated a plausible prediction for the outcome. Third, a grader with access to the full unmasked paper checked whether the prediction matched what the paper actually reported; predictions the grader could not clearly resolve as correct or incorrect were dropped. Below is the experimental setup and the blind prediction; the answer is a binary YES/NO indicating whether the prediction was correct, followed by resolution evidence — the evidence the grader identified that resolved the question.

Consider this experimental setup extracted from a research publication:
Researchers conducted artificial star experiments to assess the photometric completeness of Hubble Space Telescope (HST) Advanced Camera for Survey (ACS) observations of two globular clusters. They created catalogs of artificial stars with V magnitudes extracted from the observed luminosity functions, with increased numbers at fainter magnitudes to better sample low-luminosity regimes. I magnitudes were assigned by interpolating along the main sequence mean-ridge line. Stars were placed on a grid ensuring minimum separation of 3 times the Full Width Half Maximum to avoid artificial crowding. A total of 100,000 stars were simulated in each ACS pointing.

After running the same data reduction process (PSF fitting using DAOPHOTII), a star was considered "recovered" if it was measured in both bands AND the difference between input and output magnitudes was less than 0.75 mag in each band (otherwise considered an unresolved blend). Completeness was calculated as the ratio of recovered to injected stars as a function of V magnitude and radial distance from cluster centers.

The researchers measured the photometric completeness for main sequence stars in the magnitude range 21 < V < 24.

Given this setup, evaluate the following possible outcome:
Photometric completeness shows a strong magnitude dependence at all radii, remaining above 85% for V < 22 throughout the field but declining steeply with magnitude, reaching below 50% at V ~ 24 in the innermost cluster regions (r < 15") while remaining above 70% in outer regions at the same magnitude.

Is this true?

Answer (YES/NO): NO